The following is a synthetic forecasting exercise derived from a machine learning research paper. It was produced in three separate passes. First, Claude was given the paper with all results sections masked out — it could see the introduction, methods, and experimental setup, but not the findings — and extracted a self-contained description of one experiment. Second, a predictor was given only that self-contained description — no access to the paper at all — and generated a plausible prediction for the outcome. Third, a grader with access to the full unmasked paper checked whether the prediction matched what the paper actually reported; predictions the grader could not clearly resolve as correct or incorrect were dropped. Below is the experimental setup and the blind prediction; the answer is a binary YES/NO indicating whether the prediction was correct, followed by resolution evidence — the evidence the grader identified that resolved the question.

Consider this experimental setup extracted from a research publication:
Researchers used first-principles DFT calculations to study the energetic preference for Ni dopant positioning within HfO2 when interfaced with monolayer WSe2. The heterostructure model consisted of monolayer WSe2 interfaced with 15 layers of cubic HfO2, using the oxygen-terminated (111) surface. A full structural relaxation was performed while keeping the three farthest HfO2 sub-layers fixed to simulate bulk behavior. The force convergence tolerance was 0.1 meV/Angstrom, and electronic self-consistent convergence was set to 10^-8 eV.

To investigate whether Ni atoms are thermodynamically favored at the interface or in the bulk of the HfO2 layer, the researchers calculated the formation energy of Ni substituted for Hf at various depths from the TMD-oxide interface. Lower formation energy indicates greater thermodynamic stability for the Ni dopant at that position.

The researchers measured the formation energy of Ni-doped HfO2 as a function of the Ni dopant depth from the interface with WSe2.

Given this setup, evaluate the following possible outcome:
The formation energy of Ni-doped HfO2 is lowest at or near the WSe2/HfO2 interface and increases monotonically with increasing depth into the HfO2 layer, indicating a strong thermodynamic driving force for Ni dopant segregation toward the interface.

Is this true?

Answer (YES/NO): NO